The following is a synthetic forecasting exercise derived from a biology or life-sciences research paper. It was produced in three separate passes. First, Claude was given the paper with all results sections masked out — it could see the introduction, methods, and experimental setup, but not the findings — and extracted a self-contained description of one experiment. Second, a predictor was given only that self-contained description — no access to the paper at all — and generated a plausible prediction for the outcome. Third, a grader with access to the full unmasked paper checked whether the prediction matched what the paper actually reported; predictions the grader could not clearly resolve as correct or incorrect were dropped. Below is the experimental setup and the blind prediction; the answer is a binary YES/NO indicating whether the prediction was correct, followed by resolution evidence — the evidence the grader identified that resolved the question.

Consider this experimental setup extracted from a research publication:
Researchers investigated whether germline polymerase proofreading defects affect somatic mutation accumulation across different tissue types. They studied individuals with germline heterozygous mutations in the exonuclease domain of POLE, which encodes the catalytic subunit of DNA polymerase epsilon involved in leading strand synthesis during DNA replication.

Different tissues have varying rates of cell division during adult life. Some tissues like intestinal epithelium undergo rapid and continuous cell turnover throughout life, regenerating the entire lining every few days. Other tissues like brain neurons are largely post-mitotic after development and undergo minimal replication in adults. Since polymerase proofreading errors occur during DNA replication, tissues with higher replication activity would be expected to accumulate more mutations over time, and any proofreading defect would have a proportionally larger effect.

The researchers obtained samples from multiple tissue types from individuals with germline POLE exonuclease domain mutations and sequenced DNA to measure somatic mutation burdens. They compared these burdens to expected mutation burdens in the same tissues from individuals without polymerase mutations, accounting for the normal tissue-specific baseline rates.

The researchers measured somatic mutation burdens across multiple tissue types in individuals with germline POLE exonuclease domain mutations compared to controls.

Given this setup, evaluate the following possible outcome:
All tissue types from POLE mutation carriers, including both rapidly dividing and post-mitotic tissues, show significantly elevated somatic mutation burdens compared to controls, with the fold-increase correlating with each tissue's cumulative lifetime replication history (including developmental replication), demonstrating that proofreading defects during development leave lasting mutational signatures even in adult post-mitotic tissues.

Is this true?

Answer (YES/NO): NO